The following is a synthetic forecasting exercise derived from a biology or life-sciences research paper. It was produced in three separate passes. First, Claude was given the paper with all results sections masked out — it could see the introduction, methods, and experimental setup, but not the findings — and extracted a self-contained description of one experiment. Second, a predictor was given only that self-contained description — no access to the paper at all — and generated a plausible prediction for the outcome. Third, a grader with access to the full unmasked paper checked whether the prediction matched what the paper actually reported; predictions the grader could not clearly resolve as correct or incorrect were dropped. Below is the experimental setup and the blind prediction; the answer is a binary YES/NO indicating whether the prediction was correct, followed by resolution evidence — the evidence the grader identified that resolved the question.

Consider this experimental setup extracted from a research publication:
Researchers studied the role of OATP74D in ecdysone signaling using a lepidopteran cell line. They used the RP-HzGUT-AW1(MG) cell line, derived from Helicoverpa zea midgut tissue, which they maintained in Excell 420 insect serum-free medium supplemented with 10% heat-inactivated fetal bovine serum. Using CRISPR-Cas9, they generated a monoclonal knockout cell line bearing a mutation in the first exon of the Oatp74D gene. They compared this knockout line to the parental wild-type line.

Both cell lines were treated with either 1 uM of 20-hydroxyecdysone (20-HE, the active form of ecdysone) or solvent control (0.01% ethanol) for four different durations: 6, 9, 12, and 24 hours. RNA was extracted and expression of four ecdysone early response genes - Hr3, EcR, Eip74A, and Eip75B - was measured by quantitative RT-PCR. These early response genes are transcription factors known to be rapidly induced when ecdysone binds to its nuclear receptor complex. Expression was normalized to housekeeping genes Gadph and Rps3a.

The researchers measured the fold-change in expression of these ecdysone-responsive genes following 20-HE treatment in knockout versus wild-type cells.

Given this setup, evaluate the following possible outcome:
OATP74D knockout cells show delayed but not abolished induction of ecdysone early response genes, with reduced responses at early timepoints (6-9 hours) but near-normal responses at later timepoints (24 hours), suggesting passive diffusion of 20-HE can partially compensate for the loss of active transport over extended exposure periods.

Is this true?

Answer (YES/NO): NO